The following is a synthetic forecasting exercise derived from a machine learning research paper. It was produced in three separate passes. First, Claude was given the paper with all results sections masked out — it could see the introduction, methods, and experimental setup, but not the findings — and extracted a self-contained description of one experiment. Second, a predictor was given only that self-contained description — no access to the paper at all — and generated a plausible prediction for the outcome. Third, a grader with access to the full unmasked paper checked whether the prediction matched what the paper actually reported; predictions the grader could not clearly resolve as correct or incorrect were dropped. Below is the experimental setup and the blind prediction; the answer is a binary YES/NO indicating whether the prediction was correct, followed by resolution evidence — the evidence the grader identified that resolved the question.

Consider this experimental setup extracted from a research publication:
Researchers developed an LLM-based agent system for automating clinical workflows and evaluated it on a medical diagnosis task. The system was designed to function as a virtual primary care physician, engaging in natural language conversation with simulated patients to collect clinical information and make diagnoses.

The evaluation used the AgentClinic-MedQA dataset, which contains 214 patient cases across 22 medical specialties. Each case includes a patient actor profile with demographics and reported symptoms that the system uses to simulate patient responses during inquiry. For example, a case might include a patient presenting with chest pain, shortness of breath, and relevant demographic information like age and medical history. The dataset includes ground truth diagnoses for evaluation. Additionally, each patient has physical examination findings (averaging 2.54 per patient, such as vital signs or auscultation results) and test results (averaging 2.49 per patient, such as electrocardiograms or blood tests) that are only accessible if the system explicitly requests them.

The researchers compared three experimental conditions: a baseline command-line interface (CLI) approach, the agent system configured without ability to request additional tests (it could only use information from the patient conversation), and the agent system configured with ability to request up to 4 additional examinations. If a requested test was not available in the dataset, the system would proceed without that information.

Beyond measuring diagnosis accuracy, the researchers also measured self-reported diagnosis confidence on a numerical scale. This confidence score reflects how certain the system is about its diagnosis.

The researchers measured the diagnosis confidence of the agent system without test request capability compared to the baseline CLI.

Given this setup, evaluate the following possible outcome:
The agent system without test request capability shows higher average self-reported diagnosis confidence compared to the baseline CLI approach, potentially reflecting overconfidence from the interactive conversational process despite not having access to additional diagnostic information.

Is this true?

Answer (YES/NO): NO